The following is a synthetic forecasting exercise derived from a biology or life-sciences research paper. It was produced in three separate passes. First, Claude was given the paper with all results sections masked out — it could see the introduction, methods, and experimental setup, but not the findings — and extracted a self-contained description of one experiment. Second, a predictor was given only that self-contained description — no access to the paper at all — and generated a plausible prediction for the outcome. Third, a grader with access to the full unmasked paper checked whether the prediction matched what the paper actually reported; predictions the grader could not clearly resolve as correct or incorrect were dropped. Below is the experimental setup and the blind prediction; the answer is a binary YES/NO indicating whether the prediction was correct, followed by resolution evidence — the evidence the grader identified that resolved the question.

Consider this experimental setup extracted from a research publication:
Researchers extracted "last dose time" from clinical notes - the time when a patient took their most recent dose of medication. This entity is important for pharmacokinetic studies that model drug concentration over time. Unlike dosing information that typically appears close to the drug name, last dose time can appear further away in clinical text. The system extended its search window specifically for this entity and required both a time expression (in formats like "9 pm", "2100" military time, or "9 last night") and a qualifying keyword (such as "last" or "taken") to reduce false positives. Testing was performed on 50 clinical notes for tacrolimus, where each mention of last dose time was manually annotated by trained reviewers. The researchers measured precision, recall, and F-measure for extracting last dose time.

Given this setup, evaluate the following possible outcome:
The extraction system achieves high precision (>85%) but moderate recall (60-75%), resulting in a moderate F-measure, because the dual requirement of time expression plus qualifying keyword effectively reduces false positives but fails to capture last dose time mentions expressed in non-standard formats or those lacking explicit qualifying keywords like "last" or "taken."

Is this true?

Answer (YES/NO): NO